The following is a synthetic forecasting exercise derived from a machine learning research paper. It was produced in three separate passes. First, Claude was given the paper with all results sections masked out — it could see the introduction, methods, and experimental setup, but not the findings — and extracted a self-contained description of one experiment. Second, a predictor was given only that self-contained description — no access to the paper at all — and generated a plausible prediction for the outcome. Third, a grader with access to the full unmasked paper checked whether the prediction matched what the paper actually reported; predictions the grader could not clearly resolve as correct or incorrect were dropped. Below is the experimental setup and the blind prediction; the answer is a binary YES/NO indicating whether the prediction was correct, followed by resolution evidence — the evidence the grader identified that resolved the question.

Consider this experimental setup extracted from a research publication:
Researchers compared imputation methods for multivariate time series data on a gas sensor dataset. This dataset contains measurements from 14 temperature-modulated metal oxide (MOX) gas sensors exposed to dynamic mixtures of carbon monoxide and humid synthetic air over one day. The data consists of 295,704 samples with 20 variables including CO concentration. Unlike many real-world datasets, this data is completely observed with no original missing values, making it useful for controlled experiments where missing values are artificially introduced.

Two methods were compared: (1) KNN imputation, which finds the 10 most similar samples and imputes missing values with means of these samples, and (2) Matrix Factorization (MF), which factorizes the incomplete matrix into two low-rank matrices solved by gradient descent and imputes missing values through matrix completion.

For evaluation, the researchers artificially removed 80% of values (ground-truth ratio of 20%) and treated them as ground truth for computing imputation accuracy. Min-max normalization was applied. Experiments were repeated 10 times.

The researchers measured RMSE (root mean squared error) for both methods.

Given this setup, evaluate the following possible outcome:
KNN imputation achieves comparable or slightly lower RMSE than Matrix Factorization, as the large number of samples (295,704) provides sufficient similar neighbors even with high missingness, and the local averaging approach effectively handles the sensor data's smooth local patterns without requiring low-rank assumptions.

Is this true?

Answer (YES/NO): NO